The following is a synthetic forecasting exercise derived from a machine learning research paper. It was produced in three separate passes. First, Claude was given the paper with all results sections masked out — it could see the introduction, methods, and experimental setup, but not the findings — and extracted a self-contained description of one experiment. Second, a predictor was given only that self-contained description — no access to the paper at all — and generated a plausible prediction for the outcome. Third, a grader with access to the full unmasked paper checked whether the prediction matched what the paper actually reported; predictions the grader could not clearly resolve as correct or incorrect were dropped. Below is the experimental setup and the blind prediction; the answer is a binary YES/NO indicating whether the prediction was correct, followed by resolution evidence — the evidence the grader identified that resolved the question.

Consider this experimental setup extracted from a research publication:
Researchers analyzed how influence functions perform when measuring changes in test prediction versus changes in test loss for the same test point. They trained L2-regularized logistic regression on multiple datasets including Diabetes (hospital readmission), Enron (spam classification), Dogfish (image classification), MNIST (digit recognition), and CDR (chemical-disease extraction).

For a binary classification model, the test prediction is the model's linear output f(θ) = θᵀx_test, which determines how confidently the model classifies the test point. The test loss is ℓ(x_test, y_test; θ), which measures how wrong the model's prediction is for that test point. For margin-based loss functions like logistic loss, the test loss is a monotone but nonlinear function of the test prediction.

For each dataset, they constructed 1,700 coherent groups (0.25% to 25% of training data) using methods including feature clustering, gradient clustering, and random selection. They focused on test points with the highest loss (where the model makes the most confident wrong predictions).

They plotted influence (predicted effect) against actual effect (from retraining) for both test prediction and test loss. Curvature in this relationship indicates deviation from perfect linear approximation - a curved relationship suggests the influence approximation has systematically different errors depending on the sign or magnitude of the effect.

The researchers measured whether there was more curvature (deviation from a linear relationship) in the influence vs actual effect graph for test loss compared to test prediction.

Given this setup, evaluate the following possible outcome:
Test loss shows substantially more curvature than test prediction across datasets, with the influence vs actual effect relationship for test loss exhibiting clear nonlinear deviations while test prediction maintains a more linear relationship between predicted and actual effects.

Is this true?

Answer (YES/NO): YES